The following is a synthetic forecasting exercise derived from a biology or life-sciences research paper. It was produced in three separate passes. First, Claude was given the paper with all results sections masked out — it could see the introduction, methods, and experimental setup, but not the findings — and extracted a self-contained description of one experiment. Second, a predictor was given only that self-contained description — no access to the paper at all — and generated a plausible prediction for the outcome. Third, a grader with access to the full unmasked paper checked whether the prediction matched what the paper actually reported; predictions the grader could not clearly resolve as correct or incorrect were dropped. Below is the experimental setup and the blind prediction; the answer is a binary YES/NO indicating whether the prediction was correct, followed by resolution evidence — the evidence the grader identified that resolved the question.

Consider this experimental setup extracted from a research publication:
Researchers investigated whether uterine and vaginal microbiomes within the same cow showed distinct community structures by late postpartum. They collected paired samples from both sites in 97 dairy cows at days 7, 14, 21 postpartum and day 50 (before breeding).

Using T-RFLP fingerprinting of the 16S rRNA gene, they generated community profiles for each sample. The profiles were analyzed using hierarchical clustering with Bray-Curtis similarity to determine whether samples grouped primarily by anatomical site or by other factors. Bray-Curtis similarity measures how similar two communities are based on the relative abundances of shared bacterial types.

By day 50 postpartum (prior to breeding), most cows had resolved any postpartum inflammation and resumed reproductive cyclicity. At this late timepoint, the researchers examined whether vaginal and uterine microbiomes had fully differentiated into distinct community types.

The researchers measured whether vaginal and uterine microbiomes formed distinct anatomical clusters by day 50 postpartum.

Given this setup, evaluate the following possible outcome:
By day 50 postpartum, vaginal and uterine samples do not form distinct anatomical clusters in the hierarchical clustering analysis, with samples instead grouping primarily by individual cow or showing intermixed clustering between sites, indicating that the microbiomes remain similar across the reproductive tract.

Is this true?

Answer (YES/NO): YES